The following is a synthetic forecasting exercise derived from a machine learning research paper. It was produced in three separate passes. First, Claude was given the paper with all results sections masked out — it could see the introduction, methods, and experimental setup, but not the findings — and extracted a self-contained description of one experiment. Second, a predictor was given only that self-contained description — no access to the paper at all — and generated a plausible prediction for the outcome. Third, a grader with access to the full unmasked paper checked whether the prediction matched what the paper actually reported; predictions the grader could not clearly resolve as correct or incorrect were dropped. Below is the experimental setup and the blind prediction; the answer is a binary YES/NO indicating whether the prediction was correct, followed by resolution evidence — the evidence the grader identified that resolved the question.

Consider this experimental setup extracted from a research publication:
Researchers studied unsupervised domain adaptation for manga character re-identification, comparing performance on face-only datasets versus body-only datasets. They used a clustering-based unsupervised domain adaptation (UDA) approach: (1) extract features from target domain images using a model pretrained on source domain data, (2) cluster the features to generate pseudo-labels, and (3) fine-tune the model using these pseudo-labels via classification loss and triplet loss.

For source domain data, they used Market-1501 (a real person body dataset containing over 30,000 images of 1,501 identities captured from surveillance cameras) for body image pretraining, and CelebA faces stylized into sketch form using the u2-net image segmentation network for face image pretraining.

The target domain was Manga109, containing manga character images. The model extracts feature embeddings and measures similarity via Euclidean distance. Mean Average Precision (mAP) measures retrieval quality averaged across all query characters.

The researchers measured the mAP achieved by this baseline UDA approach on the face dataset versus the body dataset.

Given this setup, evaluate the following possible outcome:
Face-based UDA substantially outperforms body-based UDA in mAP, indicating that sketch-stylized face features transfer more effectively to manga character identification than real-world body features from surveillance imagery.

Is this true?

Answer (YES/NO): YES